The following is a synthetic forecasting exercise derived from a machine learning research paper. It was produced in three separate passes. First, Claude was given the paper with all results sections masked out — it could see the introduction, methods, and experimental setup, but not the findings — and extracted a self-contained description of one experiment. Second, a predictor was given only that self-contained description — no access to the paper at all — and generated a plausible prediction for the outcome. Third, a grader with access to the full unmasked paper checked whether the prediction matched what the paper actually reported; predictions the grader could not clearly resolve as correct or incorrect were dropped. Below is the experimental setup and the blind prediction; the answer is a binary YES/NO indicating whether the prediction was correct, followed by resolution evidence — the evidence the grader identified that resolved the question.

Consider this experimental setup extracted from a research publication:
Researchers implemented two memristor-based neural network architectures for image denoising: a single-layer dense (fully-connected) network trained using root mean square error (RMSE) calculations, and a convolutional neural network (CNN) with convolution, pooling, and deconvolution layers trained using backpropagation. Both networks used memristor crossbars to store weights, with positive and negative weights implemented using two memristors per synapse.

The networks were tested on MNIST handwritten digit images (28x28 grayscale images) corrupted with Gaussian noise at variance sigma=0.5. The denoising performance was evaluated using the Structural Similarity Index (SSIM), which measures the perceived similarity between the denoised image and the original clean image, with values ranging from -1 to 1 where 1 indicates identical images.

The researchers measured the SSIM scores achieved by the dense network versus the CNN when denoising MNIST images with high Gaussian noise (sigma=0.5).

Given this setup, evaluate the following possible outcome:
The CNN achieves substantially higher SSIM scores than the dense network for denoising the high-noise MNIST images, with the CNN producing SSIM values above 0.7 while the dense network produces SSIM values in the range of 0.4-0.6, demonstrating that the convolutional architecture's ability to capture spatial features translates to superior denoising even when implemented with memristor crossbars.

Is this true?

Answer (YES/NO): NO